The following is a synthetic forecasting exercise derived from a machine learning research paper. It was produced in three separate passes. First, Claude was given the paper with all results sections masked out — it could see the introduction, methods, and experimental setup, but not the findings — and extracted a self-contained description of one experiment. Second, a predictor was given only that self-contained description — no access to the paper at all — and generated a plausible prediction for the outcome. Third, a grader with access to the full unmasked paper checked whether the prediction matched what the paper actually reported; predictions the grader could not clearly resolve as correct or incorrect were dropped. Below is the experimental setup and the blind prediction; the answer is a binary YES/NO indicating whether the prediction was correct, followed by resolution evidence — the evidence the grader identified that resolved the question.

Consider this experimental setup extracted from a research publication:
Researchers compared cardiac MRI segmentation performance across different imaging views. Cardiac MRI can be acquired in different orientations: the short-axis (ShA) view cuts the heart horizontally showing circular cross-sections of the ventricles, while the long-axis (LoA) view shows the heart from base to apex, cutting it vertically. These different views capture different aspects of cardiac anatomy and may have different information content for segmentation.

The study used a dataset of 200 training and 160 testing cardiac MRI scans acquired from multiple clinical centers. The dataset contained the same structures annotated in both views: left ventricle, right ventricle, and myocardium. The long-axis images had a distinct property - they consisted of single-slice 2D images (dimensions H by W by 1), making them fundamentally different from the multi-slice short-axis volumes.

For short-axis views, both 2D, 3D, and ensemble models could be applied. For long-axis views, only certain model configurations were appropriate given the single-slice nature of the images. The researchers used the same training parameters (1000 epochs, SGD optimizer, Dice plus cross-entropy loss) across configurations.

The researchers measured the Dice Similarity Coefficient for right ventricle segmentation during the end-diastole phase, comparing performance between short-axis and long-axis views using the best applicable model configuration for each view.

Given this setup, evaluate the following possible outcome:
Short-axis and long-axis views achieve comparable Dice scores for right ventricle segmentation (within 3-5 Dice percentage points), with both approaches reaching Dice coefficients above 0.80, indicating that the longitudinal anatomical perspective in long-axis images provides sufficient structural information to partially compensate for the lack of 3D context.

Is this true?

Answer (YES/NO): YES